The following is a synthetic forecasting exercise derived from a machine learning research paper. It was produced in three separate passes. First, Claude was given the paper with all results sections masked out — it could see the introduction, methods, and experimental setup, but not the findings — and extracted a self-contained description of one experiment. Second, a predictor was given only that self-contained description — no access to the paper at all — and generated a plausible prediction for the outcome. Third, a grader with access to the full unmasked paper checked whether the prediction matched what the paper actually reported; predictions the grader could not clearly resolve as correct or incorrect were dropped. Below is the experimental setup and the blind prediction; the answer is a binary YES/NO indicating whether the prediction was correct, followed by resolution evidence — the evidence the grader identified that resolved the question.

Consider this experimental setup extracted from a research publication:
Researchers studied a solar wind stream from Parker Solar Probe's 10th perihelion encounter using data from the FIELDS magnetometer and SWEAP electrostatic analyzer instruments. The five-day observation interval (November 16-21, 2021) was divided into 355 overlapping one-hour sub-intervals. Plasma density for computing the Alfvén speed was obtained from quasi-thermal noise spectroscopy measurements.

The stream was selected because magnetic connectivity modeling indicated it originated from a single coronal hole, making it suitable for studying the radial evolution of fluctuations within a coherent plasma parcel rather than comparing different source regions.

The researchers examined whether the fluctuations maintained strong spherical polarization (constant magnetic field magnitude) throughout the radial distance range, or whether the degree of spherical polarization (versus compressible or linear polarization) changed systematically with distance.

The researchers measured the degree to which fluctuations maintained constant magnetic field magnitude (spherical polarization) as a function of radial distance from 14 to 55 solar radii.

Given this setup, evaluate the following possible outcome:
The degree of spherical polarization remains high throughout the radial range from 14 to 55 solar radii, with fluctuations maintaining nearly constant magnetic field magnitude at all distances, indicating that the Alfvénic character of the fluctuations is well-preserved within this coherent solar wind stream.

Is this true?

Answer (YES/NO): YES